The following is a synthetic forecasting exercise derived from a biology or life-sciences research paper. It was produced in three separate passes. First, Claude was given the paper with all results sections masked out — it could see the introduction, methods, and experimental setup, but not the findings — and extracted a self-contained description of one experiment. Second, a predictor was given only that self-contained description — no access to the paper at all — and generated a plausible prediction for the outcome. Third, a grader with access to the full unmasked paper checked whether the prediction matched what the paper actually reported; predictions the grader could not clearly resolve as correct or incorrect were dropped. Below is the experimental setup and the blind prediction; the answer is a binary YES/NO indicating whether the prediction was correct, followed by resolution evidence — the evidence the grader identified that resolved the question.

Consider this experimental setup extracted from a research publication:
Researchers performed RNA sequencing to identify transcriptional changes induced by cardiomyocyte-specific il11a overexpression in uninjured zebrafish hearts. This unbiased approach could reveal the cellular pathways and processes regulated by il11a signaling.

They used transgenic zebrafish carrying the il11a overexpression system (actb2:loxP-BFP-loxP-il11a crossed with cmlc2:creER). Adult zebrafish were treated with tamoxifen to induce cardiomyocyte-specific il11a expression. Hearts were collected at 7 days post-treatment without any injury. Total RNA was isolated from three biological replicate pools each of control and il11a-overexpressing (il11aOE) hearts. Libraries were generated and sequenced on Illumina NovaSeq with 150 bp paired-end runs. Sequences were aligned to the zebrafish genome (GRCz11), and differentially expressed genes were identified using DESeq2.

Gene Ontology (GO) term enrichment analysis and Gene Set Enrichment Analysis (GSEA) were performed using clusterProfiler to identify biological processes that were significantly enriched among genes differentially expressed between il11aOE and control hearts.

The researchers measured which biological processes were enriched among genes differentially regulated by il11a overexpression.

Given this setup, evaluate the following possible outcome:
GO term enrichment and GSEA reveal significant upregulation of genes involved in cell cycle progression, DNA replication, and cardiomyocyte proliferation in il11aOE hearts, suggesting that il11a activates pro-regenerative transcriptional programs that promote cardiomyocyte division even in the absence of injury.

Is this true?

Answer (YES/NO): YES